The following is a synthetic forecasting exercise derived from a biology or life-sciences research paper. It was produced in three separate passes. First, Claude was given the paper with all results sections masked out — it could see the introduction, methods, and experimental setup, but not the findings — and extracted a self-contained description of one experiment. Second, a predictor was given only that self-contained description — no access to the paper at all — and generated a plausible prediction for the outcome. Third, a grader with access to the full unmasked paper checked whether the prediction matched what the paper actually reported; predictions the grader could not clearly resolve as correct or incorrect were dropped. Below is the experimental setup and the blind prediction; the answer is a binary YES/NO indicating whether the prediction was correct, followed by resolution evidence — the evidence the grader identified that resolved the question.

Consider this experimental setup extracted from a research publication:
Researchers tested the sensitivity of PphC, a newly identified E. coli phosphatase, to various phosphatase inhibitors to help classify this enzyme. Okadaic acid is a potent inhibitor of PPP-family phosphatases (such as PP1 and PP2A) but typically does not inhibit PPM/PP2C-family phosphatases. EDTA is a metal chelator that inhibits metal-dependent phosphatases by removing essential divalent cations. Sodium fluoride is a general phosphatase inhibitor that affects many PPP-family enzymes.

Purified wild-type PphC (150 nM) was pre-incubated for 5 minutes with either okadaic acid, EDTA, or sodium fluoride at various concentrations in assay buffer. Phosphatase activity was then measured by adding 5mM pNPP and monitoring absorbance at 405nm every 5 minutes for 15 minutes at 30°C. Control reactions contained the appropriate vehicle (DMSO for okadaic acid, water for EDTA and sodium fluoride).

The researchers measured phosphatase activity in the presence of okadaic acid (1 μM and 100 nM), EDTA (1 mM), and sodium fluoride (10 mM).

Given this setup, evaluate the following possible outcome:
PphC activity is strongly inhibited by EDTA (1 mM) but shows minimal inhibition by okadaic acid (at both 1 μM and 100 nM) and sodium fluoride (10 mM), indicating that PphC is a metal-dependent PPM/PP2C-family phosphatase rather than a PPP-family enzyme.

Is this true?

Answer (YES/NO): YES